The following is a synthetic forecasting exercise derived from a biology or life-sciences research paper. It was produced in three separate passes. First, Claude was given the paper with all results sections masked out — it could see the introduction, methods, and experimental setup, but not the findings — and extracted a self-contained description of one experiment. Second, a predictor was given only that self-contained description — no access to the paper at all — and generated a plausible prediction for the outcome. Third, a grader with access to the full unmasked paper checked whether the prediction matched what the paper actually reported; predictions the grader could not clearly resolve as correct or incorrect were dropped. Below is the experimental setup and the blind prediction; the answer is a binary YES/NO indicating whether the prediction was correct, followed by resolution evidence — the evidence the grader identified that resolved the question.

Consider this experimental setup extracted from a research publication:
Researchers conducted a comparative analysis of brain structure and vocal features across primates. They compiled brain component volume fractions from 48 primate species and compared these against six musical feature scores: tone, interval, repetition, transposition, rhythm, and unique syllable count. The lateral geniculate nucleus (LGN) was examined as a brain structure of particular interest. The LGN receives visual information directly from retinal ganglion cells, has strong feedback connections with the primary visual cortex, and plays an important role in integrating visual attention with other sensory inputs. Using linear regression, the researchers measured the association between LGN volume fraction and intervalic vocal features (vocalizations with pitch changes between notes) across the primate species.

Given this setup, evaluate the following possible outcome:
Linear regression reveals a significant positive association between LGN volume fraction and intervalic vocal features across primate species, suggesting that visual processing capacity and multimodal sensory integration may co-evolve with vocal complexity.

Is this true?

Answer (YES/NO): NO